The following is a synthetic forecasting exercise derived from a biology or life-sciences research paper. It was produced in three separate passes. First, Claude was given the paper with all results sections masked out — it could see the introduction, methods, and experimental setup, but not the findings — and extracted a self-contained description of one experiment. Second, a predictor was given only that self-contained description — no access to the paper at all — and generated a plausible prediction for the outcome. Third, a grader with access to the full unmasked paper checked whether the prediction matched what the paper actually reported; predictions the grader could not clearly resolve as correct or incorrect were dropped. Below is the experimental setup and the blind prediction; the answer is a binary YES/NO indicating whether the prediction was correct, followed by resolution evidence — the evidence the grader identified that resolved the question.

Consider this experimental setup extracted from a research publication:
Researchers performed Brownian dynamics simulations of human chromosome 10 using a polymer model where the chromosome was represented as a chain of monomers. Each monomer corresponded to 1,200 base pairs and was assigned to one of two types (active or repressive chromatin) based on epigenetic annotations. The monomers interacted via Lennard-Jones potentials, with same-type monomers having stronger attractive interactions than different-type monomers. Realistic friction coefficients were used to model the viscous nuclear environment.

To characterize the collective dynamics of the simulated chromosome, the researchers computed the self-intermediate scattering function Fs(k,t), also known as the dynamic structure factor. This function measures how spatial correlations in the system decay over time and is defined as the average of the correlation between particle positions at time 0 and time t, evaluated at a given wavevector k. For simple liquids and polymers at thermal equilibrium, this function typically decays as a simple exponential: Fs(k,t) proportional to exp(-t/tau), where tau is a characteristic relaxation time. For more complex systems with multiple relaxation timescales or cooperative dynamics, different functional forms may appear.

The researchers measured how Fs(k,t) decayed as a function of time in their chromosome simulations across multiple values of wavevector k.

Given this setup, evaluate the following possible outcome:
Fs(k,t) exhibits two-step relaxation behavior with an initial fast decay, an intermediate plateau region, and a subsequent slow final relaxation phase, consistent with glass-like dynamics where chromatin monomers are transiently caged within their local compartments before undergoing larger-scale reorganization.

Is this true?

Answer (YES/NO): NO